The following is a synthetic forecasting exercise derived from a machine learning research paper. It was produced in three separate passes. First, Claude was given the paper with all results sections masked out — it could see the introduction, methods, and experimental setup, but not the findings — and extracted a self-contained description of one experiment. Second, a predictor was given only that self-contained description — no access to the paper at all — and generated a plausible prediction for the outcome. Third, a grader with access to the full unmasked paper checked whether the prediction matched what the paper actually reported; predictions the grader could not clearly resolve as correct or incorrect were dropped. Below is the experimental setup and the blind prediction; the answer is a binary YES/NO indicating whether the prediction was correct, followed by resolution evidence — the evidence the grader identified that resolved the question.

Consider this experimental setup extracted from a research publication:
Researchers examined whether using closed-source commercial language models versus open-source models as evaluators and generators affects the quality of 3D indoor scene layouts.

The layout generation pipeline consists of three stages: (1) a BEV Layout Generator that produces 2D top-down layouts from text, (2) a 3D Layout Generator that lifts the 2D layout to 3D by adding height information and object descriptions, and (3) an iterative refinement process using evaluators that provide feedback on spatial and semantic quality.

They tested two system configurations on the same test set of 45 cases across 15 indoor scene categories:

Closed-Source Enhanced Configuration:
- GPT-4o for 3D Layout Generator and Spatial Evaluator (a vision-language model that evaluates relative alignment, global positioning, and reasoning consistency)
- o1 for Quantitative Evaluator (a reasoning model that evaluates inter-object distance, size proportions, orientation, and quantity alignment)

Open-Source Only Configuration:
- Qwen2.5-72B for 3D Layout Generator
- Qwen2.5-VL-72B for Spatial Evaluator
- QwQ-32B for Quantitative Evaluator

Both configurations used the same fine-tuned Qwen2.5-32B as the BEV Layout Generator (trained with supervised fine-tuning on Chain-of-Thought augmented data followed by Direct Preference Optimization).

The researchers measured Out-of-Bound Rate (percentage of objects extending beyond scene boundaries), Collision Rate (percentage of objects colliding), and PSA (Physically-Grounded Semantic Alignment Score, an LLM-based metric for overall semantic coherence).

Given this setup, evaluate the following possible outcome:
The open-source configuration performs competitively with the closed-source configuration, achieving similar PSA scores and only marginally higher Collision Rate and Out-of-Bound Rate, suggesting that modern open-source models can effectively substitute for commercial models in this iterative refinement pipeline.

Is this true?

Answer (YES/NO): NO